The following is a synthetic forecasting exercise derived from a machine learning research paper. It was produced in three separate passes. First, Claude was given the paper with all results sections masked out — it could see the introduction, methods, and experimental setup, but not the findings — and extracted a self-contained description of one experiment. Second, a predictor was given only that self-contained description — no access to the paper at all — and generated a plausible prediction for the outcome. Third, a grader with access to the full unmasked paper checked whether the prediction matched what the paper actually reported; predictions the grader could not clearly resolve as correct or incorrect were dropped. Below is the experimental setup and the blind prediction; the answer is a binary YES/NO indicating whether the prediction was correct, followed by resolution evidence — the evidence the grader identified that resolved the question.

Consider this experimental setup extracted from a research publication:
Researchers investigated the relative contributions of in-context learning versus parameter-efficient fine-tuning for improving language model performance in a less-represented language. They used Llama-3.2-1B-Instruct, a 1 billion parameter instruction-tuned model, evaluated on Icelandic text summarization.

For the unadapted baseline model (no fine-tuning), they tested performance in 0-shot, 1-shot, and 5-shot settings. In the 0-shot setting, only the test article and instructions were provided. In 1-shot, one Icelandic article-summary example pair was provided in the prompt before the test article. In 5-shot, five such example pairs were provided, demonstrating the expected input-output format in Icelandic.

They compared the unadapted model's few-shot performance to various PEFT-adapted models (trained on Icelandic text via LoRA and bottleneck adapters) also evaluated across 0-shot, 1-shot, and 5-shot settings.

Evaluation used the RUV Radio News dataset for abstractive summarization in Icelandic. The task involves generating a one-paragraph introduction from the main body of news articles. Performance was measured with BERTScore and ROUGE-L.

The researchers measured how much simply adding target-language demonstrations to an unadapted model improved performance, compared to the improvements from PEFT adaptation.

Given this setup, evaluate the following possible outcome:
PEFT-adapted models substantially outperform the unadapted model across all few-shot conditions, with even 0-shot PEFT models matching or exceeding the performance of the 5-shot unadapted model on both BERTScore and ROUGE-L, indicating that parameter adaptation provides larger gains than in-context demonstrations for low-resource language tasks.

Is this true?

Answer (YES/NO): NO